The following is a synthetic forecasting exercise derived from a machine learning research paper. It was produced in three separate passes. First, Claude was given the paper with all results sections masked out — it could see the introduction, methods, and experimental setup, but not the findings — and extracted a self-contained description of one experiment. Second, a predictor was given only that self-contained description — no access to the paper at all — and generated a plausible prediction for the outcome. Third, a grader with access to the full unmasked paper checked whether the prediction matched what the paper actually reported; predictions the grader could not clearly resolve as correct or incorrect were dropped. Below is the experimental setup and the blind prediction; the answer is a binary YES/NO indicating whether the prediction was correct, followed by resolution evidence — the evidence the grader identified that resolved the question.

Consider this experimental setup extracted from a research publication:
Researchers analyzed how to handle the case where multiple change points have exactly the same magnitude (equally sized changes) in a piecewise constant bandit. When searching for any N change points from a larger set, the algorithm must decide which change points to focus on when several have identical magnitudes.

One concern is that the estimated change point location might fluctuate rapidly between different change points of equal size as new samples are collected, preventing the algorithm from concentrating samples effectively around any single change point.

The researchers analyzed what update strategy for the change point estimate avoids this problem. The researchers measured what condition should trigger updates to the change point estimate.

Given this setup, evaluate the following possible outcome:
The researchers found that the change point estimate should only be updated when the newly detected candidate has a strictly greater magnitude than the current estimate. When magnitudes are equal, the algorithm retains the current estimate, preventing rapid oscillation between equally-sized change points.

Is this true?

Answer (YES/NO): NO